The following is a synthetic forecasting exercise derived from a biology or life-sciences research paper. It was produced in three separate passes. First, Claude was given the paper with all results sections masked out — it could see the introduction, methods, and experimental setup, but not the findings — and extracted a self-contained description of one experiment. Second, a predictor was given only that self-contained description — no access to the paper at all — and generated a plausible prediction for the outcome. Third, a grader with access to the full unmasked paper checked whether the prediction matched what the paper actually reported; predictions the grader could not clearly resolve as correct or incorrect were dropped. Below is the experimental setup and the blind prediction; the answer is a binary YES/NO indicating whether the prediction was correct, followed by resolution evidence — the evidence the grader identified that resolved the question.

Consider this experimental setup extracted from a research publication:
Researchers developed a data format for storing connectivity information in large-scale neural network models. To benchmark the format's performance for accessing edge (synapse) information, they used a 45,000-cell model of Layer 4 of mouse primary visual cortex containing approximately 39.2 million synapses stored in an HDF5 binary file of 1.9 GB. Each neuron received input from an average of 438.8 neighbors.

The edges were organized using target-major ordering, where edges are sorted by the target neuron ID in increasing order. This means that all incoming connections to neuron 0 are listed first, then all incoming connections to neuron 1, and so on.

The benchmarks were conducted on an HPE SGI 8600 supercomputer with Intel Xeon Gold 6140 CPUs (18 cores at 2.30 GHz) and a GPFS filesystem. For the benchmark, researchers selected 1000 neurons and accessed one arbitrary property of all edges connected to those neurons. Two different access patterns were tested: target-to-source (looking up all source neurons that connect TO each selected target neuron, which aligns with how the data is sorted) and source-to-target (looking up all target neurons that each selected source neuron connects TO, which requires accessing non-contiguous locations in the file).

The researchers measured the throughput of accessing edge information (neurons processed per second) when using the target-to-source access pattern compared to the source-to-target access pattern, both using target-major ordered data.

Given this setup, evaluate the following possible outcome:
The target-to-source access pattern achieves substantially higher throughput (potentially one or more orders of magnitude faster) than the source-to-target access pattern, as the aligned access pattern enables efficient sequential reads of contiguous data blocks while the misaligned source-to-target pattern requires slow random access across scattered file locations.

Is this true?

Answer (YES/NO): YES